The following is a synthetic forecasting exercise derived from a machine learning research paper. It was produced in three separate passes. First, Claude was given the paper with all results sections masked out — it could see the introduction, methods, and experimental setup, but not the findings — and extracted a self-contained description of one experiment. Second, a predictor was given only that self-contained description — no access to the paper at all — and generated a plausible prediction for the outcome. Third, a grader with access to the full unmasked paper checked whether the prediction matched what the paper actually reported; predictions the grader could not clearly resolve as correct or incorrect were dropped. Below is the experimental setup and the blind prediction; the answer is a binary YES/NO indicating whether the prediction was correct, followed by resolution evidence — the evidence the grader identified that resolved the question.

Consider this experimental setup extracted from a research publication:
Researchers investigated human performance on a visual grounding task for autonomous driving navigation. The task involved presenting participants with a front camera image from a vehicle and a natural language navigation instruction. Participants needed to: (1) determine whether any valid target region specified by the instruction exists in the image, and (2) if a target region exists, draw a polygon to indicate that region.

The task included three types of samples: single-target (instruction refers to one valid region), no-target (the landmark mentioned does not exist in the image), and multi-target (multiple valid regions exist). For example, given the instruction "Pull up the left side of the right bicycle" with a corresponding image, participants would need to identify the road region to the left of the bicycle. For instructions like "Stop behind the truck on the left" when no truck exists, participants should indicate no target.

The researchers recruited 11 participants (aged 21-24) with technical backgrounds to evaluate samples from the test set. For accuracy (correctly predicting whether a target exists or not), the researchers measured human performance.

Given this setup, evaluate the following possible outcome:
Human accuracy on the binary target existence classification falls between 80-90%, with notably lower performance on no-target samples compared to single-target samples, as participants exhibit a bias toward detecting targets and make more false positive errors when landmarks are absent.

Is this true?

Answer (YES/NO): NO